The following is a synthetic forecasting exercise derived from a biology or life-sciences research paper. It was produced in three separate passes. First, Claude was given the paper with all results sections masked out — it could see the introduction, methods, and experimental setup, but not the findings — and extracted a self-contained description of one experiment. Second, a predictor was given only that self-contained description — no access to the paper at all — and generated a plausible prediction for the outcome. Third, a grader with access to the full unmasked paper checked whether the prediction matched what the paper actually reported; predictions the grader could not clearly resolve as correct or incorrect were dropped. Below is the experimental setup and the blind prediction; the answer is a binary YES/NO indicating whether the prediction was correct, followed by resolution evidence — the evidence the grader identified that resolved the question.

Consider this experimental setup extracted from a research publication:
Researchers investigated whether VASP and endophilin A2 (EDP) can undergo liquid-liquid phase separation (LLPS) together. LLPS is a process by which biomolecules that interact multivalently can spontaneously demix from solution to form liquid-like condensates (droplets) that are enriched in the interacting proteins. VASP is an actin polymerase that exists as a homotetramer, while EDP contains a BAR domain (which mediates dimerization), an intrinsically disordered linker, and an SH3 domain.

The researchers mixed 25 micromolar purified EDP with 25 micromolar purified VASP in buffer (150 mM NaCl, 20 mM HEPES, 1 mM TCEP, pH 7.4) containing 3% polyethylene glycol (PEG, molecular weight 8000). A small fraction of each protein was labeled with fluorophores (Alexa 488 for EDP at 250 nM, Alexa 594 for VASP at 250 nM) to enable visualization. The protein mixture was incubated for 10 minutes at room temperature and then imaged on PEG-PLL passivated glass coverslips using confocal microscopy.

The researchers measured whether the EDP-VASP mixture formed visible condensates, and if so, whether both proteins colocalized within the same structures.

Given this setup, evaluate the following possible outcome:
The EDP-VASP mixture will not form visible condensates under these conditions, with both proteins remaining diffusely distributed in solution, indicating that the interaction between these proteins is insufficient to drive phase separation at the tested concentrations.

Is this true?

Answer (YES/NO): NO